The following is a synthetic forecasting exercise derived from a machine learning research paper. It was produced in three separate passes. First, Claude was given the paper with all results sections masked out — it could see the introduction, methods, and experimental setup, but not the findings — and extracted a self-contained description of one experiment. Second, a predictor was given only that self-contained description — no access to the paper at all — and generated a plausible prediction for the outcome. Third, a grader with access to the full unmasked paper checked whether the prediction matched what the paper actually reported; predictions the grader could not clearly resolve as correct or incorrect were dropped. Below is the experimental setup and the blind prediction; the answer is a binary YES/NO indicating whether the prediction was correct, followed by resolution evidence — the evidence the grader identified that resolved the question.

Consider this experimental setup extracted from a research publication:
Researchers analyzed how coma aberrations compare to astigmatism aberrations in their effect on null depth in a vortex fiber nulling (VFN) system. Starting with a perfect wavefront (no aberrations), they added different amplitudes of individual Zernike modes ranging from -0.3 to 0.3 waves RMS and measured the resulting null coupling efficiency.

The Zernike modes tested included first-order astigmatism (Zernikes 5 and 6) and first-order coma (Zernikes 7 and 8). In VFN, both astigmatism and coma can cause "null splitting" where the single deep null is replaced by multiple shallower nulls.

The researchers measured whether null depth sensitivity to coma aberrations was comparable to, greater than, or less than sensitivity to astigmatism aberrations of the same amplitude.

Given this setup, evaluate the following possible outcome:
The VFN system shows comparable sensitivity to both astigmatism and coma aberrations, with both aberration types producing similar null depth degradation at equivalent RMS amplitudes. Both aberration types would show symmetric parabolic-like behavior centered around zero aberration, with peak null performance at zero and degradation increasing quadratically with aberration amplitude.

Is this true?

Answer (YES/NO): NO